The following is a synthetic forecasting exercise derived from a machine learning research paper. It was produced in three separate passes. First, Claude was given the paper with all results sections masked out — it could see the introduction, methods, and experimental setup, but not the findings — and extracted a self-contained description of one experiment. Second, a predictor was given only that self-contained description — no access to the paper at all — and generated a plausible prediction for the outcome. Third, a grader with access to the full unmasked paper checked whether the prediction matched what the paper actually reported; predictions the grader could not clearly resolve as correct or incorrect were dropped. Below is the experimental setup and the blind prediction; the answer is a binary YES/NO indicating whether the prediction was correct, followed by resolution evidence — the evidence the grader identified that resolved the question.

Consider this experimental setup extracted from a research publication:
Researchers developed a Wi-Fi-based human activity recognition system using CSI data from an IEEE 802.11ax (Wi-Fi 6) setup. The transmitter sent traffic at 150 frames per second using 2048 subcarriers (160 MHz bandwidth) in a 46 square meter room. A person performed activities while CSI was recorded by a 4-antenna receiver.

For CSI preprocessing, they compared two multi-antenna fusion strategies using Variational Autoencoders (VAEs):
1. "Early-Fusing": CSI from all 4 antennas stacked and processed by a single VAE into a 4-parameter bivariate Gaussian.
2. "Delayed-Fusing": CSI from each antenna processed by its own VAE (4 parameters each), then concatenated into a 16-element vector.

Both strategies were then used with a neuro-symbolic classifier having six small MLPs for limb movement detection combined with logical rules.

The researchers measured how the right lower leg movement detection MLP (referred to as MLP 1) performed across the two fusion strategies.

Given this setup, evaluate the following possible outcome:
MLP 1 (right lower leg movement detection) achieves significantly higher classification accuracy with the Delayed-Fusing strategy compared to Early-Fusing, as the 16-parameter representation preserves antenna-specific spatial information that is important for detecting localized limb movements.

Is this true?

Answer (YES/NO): YES